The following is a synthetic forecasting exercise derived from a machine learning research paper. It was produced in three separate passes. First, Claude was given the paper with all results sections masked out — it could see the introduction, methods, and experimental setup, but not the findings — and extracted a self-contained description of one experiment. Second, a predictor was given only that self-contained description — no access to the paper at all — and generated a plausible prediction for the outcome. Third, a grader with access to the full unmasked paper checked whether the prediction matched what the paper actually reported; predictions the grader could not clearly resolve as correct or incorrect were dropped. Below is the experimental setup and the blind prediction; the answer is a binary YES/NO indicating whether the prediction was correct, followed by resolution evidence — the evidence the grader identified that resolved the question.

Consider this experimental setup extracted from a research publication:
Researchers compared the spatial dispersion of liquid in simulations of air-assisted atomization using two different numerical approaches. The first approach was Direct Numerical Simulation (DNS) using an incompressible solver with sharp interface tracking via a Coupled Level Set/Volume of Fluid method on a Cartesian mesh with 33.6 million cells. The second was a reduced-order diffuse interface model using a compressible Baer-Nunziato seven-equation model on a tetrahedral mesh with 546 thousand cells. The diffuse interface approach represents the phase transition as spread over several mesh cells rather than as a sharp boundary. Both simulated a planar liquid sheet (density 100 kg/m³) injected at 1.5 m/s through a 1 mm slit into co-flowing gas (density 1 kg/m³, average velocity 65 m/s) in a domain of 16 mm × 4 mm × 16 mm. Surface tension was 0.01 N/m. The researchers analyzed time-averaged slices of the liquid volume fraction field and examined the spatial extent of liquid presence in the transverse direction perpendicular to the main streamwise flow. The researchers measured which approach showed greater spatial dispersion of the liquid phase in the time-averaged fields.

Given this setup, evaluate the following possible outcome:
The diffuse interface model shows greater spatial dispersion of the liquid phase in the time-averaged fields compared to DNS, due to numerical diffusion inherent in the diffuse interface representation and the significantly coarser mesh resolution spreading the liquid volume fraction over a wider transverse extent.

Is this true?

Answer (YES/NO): NO